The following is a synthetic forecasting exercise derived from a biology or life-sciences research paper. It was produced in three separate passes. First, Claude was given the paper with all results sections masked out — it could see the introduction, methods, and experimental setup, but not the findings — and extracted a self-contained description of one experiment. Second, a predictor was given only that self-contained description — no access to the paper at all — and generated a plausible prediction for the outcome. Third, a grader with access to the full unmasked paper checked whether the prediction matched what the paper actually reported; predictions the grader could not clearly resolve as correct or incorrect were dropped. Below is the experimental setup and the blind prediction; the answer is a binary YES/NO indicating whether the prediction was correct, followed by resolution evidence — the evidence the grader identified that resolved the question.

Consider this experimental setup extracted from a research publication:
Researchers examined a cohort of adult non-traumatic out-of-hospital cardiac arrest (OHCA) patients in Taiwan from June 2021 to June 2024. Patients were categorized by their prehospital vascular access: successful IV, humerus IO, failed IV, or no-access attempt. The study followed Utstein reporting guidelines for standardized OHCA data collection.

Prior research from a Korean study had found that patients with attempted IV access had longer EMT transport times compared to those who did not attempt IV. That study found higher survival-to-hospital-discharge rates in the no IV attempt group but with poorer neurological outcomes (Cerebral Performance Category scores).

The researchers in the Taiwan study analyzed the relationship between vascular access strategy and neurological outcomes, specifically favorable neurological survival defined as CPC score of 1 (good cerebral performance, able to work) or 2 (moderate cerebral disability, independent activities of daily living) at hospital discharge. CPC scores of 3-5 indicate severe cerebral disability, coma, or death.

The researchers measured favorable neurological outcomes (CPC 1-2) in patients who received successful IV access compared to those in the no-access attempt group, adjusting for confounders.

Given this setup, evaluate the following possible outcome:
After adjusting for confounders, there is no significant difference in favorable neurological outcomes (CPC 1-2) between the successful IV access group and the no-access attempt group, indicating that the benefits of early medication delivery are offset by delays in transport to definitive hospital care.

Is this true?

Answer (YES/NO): YES